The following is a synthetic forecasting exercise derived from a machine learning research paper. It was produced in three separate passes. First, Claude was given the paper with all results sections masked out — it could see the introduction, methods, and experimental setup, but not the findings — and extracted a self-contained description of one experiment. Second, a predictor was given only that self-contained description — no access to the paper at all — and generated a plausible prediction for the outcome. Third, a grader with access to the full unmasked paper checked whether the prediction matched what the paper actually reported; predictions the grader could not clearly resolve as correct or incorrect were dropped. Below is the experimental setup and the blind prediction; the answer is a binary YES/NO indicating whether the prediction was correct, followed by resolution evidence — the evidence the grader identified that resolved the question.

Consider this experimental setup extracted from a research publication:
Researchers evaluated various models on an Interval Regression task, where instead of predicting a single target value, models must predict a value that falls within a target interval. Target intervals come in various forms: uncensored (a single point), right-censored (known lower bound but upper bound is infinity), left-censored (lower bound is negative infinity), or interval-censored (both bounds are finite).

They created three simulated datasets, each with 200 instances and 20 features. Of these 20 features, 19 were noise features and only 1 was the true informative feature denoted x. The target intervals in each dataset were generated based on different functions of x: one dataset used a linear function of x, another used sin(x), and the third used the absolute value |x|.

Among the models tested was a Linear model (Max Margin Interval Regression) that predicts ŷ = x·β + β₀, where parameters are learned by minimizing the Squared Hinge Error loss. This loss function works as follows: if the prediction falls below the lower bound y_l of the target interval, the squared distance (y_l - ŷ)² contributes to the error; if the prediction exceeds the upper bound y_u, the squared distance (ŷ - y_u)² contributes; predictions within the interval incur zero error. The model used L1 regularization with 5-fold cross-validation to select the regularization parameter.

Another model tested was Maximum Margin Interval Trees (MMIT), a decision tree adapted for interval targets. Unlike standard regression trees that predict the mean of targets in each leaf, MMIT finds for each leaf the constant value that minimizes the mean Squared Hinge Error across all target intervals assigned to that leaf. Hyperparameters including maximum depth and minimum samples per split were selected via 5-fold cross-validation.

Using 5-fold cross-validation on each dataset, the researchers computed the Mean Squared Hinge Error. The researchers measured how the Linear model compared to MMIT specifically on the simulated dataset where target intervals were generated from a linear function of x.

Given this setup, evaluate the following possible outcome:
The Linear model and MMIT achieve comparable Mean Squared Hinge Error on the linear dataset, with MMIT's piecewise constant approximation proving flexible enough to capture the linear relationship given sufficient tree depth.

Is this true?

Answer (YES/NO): NO